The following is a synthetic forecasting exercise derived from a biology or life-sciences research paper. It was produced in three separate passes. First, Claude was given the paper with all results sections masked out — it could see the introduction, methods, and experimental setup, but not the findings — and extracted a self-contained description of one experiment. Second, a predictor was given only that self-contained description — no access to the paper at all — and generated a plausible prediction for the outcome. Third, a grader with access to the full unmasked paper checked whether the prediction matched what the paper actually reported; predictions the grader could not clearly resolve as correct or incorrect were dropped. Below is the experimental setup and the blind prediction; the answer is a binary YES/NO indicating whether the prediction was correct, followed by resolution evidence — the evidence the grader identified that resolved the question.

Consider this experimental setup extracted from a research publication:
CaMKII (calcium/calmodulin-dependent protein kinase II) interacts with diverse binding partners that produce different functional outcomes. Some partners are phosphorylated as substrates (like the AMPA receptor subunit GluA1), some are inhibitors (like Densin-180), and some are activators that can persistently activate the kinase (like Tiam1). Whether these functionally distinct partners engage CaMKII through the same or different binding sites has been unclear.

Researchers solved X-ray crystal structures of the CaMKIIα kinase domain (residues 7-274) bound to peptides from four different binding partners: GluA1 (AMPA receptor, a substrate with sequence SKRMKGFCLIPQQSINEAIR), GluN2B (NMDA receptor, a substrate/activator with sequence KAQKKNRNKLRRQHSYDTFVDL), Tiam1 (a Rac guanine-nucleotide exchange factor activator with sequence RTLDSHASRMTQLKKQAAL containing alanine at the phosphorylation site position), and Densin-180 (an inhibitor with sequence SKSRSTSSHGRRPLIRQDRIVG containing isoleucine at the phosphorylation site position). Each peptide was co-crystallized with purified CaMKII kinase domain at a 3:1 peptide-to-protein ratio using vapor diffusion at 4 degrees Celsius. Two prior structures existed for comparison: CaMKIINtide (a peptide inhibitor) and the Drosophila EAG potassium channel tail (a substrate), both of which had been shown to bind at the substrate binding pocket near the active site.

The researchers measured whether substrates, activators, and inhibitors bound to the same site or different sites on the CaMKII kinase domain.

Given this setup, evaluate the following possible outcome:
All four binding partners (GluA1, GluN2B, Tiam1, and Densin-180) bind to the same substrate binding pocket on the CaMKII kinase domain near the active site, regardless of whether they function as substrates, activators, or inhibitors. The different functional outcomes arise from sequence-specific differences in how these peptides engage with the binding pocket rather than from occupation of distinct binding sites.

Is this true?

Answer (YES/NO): YES